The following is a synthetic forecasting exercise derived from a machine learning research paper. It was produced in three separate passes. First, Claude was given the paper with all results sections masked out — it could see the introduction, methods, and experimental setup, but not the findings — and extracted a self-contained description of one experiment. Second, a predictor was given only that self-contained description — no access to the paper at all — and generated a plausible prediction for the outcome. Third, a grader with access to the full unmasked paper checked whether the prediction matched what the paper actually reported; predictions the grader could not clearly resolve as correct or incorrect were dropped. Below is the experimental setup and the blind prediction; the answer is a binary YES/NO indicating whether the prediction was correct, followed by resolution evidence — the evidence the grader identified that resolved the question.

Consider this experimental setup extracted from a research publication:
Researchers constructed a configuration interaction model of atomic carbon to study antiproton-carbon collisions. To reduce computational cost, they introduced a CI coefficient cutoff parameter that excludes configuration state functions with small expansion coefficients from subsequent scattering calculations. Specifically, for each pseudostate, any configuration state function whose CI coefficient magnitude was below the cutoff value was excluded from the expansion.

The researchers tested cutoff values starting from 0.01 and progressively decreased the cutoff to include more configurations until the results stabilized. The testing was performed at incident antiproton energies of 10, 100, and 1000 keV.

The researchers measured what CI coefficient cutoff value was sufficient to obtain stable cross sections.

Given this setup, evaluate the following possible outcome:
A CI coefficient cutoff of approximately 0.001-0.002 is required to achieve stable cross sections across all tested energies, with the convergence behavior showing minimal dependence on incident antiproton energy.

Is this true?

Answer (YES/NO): NO